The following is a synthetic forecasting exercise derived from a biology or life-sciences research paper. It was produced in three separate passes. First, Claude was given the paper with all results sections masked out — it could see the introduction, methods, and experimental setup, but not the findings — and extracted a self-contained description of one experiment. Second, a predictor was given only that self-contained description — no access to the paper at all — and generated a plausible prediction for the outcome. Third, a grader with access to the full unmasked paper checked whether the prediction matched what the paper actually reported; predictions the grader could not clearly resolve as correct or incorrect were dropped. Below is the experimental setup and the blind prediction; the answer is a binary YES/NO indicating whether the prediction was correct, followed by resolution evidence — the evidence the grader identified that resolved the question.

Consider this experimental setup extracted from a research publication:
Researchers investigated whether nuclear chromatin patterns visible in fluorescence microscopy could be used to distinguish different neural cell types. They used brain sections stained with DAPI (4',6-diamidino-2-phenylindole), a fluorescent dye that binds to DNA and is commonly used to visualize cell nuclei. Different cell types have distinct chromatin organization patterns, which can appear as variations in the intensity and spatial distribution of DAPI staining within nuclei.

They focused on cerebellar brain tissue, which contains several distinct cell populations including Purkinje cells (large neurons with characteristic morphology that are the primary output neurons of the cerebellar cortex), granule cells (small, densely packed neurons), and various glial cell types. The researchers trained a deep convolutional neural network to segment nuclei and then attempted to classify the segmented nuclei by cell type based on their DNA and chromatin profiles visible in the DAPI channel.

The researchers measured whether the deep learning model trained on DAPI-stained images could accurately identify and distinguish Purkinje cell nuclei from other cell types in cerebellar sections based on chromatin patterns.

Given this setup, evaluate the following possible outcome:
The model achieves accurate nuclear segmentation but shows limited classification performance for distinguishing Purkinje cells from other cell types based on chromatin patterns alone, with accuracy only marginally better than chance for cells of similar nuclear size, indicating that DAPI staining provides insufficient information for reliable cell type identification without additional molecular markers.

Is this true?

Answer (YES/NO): NO